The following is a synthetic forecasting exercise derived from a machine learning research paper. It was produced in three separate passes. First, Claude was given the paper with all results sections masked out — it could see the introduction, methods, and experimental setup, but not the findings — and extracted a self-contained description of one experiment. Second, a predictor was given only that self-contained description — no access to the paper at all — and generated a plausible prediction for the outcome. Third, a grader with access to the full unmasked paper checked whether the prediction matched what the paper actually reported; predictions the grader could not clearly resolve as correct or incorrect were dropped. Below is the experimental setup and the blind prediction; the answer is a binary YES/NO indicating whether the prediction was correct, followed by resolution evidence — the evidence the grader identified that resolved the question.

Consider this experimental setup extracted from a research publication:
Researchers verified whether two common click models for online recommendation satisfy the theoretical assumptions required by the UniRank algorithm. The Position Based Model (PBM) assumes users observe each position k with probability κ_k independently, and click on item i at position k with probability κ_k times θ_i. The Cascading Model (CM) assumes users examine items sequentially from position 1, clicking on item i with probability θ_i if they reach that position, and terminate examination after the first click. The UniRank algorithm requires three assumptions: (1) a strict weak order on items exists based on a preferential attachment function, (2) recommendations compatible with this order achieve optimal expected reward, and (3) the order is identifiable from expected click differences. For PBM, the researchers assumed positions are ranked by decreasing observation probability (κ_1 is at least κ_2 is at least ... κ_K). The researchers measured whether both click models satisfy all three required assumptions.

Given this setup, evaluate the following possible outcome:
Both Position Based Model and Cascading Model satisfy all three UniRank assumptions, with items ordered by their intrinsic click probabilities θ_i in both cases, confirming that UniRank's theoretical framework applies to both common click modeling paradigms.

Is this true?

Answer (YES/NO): YES